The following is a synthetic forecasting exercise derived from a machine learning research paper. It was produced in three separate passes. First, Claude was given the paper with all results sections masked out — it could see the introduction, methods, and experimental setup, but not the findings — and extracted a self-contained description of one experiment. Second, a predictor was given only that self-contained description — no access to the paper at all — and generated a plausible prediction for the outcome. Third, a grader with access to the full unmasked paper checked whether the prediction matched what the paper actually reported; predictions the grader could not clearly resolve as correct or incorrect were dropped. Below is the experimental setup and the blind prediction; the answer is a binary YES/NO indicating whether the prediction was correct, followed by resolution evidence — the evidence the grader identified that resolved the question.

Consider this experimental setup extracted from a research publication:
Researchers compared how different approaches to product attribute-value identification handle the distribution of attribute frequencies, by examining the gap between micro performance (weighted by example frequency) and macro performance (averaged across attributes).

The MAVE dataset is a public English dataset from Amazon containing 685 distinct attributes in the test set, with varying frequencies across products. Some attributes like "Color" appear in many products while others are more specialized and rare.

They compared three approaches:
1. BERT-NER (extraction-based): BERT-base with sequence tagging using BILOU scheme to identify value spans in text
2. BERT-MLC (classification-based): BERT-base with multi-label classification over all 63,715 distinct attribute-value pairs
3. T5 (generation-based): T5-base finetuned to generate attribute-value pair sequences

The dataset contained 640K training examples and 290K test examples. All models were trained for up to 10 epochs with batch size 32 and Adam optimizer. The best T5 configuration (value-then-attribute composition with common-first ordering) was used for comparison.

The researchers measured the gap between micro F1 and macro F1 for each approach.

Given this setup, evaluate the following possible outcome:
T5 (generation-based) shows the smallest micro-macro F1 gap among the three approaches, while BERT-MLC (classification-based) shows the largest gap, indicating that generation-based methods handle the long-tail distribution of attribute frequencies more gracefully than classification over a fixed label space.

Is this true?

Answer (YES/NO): YES